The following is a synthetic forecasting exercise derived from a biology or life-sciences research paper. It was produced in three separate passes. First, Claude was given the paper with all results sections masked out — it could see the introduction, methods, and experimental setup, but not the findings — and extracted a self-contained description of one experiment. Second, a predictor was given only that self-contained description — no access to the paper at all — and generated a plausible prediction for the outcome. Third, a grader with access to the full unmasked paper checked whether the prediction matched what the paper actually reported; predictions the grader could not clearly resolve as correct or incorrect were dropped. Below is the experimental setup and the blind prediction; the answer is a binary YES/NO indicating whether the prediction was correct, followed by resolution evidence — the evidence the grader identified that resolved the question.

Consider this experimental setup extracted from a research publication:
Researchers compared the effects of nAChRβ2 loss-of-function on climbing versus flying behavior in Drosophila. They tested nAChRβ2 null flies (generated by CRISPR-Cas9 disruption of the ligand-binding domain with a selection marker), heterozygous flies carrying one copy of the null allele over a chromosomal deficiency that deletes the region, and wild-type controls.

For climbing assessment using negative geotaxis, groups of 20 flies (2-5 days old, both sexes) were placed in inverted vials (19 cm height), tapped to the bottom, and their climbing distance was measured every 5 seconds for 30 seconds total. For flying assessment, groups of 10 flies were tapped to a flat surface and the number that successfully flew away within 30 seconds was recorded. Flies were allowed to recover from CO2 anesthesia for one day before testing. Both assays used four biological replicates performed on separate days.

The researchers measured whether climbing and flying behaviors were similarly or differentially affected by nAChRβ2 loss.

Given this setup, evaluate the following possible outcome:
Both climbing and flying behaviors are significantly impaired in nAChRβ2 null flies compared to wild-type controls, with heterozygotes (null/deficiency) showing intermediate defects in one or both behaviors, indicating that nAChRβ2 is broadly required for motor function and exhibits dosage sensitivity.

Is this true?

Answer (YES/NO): NO